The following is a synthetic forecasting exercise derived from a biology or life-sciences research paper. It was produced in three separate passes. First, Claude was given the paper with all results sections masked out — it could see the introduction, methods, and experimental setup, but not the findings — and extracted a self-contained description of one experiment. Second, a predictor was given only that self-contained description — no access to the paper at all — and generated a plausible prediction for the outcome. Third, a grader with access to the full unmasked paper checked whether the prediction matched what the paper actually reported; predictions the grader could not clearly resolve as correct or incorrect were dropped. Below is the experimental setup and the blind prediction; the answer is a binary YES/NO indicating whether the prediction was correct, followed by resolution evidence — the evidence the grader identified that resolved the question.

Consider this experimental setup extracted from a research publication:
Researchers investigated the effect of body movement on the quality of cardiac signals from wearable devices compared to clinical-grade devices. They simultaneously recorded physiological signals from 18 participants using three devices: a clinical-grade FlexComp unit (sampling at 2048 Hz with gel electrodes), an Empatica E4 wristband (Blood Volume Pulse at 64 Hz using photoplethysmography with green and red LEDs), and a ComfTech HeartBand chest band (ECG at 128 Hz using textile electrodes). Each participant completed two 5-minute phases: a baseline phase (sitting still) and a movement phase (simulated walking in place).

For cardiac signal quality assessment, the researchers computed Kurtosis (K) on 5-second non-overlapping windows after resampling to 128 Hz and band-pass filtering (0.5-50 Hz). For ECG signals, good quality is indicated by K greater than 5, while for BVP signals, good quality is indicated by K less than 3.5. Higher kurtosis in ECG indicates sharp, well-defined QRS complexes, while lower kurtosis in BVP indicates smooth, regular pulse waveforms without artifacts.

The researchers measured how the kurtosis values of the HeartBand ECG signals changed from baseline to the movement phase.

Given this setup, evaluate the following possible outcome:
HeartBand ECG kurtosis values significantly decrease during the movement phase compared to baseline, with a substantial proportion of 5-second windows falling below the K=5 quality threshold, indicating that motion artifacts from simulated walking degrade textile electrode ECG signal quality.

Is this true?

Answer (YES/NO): NO